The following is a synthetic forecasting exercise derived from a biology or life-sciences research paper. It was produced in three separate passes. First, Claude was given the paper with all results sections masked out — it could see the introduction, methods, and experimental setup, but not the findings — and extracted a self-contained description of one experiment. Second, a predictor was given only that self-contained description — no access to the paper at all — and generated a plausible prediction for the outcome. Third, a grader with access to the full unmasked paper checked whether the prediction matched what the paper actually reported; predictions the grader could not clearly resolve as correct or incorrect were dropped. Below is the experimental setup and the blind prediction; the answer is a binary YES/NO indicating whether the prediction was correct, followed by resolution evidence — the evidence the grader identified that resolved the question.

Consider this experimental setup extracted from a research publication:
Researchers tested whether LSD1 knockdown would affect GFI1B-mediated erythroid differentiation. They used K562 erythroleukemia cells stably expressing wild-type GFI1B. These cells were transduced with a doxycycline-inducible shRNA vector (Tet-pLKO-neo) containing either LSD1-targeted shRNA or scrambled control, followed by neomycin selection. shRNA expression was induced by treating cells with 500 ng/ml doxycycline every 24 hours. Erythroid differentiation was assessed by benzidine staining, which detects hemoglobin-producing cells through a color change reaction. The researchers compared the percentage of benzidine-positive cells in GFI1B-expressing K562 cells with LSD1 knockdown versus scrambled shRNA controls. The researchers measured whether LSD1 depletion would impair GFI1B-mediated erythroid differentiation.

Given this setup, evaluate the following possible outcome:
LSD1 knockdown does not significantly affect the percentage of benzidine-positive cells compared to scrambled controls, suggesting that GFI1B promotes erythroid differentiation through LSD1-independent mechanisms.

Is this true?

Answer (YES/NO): NO